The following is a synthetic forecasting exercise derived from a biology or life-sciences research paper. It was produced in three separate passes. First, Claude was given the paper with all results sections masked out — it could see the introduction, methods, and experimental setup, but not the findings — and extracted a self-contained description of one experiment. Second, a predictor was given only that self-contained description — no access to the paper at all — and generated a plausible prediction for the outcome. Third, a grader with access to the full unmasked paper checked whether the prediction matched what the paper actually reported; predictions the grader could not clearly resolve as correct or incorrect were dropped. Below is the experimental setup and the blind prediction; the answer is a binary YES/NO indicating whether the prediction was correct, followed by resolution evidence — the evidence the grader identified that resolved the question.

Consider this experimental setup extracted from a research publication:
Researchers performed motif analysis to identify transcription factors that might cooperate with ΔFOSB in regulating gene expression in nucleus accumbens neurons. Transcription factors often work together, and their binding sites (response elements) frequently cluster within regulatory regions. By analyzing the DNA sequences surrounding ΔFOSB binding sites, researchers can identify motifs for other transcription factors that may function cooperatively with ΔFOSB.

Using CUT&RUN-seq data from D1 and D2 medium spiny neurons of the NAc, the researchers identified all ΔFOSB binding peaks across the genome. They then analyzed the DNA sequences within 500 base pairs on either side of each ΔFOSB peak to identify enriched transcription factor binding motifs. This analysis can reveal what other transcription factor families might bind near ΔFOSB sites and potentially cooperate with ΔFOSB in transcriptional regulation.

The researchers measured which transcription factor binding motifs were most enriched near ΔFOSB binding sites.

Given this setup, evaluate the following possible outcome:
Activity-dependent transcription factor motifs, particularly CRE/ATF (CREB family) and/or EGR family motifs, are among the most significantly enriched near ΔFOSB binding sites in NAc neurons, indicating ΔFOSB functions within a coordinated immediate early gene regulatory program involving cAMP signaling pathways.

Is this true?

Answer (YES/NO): NO